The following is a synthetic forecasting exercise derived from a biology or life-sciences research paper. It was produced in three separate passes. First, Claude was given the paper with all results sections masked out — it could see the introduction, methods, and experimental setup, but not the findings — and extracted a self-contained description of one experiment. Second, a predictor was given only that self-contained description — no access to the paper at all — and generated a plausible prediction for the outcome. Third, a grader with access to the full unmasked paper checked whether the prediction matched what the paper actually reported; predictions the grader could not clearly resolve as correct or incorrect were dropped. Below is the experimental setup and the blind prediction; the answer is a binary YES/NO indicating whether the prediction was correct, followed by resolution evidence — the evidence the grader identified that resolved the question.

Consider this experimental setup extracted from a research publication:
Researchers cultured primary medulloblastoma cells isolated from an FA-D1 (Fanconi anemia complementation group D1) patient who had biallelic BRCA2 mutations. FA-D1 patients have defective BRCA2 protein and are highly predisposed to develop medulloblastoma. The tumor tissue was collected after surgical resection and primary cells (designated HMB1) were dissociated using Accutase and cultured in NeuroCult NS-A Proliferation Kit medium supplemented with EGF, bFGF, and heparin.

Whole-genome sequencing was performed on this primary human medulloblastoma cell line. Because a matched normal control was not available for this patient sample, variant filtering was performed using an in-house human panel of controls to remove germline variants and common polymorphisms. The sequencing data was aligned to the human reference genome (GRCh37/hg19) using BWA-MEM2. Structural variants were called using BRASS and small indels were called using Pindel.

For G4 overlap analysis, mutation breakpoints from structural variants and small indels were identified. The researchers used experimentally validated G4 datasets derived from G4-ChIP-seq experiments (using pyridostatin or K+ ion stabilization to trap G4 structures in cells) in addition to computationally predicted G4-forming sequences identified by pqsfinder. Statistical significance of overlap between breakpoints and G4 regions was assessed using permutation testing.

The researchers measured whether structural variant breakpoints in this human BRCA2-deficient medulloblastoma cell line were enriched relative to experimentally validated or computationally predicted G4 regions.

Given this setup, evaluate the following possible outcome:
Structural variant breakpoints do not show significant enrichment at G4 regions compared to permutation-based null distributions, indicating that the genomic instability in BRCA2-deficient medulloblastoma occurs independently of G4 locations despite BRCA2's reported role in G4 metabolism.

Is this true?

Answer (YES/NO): NO